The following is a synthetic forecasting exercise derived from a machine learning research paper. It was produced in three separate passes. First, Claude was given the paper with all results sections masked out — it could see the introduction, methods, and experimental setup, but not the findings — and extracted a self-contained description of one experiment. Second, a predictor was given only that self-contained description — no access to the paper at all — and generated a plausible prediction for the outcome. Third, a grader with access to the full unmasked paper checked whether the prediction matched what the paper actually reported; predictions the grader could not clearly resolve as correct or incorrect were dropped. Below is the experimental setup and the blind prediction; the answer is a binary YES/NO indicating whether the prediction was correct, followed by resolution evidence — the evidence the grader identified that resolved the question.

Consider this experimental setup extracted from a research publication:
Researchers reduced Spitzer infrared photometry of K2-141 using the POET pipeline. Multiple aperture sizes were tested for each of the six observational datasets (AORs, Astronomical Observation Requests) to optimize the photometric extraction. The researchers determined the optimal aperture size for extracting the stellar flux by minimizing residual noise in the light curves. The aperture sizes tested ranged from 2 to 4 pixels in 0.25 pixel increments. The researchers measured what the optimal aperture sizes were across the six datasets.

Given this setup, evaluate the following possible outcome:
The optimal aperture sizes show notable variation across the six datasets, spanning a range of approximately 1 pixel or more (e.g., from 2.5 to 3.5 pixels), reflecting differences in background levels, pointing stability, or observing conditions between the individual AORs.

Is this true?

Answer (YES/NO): NO